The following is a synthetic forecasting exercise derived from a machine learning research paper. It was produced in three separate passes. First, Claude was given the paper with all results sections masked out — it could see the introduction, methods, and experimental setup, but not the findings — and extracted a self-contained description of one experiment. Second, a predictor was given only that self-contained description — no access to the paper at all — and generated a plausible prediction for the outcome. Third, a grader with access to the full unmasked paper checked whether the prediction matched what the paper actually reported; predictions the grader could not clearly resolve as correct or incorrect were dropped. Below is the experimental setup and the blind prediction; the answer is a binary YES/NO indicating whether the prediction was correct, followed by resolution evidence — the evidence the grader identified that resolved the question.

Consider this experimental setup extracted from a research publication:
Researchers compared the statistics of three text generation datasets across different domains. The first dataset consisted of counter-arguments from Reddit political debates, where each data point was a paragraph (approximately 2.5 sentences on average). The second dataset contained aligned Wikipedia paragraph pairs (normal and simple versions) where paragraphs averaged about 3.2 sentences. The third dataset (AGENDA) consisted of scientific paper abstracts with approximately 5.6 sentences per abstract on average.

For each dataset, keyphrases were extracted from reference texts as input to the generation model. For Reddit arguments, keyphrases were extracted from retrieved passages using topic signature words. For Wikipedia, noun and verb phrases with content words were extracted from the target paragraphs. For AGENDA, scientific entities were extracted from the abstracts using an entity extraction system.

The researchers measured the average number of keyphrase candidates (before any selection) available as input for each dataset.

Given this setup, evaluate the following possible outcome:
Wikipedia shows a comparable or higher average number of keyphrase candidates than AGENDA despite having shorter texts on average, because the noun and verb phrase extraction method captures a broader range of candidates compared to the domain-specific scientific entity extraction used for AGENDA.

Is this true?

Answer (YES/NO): YES